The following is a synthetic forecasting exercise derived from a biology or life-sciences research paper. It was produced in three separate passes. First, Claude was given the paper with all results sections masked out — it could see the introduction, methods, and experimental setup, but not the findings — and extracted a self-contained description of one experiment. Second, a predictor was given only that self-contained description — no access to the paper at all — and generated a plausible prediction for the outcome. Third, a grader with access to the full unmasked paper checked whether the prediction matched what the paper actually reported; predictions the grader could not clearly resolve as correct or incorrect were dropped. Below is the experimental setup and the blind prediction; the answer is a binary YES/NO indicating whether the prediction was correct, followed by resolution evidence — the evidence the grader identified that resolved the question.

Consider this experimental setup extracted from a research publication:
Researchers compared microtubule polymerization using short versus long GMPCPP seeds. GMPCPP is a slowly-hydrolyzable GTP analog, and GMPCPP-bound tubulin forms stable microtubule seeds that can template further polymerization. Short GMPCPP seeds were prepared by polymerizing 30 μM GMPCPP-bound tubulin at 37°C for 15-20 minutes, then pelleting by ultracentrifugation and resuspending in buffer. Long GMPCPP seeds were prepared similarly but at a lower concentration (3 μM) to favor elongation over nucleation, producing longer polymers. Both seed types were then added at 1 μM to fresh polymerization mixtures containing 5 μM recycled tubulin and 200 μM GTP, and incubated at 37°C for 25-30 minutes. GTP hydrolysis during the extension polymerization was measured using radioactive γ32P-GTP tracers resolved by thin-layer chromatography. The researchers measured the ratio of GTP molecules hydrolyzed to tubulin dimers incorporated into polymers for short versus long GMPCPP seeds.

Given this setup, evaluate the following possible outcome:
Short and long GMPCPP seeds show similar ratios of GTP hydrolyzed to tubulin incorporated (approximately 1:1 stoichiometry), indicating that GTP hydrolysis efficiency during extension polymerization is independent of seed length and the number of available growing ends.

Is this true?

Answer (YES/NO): NO